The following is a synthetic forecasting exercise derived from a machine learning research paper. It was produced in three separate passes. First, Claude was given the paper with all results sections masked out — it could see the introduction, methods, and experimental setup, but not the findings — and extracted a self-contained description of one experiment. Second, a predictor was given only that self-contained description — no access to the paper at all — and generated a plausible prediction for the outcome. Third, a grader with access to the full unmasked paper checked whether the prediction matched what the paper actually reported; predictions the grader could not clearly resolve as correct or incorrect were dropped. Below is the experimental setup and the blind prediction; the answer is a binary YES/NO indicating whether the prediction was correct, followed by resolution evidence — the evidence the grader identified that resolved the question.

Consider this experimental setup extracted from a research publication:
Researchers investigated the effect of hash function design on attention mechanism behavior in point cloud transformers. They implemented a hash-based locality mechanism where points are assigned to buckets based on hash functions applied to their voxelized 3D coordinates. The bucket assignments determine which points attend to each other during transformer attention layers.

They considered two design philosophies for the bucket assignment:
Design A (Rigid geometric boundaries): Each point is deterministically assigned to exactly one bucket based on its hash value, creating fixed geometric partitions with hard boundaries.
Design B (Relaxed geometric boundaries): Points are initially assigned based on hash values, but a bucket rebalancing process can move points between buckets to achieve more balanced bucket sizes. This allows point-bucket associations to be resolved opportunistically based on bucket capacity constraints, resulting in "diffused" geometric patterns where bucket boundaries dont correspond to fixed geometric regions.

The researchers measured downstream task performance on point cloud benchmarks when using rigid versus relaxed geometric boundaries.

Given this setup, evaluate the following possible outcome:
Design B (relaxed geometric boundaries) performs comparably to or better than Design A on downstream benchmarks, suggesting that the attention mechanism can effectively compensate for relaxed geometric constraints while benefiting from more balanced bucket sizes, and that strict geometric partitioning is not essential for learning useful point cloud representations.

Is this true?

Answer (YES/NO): YES